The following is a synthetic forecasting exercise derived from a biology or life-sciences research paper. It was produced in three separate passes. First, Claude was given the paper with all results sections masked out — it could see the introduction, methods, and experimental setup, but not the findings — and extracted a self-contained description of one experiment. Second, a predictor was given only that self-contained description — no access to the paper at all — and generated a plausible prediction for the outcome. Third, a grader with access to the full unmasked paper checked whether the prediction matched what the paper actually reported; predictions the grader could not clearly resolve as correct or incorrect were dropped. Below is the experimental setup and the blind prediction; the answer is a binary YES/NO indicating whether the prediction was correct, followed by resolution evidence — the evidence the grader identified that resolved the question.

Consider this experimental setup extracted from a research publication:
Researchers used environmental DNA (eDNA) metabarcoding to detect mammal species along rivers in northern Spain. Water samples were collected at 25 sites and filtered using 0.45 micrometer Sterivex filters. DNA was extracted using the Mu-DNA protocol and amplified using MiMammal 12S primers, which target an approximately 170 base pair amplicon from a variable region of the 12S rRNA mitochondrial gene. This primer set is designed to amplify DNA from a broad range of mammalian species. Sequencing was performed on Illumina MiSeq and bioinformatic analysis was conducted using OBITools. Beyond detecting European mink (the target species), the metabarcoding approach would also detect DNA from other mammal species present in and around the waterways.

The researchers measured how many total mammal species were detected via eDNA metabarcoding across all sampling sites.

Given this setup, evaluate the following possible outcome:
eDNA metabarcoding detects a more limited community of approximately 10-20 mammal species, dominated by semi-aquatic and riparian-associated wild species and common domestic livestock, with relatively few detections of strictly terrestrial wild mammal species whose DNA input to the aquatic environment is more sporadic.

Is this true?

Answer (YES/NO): NO